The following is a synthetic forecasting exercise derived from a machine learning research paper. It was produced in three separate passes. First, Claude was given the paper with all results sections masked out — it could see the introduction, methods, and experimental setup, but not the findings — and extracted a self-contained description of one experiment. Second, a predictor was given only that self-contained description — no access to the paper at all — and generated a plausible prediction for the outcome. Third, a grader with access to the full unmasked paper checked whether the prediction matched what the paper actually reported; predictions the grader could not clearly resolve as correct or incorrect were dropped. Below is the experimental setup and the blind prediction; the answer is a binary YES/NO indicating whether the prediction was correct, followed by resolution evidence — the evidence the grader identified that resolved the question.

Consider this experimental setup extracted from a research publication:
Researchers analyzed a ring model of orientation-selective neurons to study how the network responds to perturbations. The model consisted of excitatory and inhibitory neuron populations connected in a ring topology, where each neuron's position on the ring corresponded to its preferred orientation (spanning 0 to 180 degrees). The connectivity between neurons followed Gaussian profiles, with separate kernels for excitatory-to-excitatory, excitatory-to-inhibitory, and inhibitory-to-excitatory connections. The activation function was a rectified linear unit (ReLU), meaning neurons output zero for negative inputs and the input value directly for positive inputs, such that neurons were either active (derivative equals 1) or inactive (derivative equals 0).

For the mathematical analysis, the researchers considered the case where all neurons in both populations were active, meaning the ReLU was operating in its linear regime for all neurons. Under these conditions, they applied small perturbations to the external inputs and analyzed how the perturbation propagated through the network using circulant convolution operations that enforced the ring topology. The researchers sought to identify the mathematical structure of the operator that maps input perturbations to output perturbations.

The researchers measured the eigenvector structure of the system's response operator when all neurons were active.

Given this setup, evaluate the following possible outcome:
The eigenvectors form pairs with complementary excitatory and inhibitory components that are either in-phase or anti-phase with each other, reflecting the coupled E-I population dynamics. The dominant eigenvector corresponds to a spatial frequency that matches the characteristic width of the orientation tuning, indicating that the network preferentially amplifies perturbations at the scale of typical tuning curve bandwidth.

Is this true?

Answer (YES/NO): NO